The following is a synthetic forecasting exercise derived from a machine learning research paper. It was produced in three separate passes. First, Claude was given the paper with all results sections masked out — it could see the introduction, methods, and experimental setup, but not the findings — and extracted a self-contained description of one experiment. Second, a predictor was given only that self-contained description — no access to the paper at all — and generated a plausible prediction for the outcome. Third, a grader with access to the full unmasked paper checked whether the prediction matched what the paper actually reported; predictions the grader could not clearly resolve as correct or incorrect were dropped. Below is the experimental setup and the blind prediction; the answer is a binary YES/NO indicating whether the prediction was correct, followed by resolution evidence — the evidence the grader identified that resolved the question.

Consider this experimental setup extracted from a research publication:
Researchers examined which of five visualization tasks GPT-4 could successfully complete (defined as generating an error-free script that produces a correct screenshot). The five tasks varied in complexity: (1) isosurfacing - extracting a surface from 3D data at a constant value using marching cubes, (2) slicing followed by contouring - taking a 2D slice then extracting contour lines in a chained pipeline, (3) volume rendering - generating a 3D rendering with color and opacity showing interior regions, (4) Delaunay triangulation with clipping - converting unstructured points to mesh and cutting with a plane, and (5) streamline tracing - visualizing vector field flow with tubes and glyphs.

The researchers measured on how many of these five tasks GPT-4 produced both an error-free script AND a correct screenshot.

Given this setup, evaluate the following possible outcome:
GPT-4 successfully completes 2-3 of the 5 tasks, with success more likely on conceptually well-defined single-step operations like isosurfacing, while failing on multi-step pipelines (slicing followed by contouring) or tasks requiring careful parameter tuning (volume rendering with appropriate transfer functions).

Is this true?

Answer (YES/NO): NO